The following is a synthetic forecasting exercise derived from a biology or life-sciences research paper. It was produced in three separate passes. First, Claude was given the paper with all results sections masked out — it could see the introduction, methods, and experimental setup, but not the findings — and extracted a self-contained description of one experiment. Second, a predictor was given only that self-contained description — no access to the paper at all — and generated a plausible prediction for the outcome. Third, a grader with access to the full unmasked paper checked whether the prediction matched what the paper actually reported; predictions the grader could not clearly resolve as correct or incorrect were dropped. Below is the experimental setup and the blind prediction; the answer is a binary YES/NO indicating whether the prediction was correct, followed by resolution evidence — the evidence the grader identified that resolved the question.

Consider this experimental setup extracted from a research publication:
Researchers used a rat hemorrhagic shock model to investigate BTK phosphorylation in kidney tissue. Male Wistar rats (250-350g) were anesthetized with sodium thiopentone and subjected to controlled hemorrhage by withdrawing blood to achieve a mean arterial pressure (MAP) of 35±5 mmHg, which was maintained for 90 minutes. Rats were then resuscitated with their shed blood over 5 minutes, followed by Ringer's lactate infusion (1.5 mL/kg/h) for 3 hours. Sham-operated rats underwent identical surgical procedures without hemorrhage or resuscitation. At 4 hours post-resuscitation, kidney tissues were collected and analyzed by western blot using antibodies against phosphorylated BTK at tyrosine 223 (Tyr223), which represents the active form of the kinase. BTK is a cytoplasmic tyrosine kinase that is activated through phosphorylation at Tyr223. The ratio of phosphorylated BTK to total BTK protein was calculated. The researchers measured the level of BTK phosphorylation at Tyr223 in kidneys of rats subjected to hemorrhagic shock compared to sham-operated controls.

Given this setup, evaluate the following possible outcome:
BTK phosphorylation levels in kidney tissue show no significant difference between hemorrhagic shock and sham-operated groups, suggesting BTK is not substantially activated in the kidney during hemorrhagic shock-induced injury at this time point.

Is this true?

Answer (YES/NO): NO